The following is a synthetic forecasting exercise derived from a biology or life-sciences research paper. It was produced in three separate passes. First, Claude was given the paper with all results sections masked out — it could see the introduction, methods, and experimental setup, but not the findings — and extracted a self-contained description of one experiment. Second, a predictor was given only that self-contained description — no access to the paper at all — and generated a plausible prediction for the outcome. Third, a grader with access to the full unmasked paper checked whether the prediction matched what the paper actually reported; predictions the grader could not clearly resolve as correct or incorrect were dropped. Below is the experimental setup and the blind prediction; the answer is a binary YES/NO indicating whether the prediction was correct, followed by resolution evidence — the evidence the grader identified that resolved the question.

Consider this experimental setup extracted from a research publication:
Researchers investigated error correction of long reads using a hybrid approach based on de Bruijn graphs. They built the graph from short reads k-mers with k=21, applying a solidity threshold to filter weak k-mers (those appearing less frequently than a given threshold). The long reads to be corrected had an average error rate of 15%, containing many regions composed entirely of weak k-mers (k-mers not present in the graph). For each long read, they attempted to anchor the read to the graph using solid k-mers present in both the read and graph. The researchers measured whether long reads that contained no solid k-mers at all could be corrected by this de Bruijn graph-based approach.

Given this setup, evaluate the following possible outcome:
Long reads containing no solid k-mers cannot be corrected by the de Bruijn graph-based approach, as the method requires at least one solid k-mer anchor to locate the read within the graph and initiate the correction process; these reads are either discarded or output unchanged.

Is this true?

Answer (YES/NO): YES